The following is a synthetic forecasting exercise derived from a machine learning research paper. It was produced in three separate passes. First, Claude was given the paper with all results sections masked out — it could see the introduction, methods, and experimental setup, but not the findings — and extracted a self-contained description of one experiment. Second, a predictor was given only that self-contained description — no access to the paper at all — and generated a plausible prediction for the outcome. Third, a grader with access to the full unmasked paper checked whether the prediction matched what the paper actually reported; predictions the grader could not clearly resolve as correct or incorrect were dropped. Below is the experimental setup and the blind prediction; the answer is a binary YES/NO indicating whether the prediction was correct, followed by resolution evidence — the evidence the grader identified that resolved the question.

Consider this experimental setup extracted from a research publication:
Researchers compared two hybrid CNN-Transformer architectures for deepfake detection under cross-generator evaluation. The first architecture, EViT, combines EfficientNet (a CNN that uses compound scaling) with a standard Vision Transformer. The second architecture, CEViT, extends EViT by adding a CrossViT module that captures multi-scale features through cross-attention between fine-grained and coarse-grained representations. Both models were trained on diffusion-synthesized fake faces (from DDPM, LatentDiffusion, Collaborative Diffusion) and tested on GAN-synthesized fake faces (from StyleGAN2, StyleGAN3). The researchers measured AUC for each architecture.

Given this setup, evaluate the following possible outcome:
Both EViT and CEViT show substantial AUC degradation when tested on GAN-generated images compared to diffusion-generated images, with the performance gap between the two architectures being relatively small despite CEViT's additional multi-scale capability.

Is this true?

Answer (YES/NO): NO